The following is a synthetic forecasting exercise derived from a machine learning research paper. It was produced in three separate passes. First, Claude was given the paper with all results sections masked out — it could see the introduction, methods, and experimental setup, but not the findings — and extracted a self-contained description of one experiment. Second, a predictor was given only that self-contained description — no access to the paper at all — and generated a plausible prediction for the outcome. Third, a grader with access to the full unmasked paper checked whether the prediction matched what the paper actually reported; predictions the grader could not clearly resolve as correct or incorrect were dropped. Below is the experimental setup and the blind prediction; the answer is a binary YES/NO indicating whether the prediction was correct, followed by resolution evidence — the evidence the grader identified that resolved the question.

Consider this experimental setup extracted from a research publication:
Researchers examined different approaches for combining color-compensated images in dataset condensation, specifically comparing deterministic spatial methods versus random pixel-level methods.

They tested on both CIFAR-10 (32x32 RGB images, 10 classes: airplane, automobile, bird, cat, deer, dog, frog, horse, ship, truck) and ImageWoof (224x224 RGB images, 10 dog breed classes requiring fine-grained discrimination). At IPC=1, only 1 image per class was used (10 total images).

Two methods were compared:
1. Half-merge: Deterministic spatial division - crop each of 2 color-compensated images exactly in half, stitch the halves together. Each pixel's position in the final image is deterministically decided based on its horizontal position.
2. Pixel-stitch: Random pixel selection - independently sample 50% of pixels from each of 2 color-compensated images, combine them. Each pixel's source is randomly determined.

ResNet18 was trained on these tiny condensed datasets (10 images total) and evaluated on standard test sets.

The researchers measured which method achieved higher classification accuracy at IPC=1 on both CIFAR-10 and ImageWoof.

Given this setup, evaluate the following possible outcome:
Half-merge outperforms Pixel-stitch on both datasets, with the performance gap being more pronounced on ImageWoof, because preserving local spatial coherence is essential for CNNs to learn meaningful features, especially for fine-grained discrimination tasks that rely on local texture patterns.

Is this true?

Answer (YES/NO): YES